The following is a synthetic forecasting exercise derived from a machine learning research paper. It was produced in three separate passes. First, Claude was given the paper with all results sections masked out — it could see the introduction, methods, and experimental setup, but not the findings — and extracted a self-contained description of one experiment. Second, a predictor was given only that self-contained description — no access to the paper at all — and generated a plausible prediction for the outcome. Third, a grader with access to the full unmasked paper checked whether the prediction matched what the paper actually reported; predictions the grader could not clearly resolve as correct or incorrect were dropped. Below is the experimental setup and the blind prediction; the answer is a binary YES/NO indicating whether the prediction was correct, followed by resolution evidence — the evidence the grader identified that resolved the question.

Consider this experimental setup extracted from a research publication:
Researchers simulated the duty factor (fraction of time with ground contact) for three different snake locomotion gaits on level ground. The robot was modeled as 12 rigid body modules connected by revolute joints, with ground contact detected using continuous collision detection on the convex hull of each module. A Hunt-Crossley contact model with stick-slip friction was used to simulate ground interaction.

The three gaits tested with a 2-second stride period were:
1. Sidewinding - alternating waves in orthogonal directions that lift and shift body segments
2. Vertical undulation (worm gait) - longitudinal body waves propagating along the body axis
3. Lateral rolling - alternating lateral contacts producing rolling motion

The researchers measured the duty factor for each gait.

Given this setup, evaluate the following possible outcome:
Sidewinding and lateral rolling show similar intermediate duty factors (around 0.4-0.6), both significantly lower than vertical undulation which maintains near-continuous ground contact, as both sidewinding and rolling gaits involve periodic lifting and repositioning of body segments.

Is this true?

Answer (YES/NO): NO